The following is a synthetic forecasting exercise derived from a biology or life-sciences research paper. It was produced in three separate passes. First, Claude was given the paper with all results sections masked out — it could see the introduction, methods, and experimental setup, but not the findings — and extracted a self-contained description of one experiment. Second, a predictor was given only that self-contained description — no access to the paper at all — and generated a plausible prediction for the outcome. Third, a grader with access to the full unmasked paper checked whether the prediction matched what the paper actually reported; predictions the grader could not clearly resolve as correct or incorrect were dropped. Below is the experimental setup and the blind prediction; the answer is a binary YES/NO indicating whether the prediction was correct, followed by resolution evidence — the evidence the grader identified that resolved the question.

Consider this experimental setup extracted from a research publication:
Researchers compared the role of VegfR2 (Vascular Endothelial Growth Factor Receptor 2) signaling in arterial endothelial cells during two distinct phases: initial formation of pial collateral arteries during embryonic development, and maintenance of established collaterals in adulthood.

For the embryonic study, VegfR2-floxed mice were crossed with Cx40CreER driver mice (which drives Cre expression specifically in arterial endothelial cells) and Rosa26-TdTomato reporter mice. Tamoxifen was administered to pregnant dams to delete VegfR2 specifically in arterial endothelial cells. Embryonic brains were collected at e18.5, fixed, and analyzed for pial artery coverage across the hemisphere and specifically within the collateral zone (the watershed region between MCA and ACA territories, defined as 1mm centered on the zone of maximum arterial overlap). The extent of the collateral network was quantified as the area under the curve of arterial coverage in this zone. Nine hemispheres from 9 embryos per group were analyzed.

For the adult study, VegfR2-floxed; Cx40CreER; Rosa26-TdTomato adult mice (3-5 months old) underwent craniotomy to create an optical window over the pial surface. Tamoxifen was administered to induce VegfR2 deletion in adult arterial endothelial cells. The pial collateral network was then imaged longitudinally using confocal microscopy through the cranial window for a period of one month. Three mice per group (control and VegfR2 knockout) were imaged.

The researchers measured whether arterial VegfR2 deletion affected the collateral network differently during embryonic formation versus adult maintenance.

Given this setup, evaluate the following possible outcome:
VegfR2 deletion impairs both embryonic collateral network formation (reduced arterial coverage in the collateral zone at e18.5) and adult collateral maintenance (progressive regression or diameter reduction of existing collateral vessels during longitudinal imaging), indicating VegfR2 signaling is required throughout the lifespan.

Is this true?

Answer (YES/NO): NO